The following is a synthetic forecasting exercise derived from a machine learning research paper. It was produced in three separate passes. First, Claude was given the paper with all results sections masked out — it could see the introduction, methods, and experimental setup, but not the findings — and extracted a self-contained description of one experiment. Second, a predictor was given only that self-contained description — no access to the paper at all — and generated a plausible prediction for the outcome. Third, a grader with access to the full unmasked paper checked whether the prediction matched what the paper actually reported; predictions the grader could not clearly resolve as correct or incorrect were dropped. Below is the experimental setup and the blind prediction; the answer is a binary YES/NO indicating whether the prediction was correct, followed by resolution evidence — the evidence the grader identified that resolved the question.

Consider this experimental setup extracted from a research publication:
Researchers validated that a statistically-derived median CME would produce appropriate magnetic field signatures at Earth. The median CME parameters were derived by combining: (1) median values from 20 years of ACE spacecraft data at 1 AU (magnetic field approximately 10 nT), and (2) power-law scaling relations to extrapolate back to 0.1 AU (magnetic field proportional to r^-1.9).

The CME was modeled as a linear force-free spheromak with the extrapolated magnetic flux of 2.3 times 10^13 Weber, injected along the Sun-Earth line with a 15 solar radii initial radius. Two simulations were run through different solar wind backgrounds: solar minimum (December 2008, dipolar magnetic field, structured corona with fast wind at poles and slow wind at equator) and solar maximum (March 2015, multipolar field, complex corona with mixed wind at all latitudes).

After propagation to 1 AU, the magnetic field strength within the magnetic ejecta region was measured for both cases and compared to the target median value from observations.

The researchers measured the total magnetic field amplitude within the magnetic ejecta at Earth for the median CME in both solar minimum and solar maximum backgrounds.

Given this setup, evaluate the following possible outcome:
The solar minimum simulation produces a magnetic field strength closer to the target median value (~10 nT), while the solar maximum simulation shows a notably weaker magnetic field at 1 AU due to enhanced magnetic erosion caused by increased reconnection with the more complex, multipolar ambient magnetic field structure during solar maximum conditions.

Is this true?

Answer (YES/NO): NO